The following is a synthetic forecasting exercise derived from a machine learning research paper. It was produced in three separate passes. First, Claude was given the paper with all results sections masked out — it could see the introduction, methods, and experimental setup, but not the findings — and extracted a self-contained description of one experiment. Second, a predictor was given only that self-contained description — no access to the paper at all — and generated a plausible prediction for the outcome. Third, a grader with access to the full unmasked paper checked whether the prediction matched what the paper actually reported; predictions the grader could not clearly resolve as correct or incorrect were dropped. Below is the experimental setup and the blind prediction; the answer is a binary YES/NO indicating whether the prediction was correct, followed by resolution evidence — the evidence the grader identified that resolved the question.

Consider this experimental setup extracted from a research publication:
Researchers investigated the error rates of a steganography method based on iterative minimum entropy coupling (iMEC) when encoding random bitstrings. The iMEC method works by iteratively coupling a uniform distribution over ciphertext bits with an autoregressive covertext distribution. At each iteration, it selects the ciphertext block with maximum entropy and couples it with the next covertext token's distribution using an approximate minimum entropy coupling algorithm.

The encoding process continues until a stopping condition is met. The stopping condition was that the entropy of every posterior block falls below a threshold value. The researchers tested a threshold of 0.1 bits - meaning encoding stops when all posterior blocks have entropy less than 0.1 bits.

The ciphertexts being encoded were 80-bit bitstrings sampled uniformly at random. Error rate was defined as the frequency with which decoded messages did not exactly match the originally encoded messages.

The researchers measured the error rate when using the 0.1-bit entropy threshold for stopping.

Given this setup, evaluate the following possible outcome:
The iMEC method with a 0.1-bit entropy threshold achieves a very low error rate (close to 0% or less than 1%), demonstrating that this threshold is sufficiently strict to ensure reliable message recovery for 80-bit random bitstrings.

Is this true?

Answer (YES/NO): YES